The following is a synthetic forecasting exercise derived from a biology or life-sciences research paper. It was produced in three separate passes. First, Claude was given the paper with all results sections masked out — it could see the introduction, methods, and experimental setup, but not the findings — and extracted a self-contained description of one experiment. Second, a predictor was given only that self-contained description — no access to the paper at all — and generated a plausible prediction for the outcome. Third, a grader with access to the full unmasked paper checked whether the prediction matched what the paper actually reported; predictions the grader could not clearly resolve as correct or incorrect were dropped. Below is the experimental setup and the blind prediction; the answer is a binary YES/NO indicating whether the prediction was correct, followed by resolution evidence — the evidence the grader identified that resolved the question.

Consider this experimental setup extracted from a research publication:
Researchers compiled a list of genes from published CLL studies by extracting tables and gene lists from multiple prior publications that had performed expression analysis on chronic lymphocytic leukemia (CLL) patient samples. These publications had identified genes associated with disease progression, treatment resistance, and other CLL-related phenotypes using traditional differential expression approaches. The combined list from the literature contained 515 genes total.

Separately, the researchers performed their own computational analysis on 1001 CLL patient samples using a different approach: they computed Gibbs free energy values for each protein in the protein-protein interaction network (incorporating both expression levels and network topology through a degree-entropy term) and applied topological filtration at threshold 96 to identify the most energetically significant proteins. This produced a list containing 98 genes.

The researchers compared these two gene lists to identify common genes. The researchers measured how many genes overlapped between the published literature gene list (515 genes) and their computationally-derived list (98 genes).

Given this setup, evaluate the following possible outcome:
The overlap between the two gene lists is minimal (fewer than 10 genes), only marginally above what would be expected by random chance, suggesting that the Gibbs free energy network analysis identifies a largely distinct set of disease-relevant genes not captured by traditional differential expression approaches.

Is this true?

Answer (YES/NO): YES